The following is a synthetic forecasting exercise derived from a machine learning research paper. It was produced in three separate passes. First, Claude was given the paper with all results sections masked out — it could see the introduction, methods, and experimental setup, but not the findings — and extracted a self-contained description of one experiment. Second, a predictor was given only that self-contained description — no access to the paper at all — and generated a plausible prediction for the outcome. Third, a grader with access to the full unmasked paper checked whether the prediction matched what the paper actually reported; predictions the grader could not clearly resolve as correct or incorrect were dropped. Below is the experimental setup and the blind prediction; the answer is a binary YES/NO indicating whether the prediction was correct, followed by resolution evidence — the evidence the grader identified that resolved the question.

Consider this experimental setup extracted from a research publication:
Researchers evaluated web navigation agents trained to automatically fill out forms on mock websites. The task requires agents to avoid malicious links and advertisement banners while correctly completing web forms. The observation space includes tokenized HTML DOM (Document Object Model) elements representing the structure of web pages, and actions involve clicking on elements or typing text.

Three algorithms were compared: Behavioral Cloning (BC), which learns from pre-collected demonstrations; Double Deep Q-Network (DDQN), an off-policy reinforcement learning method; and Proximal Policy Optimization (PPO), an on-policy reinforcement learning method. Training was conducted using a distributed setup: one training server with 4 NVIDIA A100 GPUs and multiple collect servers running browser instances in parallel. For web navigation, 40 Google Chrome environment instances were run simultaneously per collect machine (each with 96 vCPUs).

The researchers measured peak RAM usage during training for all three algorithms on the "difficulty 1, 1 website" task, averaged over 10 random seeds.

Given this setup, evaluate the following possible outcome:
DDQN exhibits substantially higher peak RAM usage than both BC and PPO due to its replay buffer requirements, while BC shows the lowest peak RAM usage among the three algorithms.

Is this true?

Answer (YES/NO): NO